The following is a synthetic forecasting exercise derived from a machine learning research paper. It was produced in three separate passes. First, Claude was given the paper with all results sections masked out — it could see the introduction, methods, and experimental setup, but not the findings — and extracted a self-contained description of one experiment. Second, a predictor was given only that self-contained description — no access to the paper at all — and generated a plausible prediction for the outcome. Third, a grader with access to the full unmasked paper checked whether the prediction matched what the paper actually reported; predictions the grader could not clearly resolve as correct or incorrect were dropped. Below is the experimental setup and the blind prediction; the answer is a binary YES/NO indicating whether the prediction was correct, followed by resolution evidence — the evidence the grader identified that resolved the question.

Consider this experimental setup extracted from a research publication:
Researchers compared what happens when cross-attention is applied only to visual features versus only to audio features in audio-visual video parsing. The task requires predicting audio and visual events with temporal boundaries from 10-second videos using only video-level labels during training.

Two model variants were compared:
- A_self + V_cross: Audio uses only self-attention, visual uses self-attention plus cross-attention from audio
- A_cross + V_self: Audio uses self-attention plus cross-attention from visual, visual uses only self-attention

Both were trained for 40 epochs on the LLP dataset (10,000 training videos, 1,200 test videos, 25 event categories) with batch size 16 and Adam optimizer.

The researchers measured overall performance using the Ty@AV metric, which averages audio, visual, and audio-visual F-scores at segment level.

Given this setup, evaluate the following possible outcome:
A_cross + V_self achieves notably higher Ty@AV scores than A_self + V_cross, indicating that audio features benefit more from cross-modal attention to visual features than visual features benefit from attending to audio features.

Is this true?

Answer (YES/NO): YES